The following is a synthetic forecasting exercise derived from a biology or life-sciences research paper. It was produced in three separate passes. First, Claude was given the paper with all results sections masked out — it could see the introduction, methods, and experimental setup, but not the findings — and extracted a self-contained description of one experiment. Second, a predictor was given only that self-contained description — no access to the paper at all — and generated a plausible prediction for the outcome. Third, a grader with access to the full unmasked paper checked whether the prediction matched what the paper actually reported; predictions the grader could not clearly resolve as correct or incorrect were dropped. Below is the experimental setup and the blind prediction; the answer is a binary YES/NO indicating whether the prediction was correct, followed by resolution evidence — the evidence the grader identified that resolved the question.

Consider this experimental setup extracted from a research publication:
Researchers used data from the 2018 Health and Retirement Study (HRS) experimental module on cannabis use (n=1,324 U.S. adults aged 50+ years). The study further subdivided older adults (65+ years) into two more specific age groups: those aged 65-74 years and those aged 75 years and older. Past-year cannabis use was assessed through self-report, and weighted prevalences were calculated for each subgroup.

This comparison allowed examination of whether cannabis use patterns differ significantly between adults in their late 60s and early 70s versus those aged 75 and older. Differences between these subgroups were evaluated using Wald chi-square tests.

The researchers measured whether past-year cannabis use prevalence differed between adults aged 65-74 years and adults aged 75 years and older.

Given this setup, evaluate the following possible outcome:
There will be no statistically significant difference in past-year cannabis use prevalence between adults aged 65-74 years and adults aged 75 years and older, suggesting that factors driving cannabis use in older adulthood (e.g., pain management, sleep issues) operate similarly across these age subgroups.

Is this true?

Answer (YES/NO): NO